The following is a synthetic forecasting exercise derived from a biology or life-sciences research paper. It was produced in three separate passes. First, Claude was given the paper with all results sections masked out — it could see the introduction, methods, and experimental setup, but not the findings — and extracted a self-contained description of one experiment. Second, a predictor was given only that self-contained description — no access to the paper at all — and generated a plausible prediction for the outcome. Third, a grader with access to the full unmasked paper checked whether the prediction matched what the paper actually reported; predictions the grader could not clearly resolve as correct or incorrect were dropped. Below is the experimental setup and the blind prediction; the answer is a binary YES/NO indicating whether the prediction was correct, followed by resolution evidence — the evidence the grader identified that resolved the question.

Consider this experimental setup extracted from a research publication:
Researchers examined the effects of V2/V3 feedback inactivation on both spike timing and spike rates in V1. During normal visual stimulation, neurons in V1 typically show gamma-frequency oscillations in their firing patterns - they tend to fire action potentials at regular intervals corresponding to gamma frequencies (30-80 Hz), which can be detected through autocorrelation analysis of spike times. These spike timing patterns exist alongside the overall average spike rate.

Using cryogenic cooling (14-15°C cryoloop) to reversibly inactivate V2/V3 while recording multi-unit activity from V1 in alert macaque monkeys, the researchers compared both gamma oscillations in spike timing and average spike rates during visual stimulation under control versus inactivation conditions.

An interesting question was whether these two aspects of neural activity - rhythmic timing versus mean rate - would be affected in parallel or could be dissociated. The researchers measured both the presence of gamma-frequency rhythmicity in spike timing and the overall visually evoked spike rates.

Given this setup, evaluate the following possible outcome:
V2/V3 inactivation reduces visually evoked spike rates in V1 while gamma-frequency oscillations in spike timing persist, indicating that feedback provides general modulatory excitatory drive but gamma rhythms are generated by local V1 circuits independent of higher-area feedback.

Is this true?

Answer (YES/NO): NO